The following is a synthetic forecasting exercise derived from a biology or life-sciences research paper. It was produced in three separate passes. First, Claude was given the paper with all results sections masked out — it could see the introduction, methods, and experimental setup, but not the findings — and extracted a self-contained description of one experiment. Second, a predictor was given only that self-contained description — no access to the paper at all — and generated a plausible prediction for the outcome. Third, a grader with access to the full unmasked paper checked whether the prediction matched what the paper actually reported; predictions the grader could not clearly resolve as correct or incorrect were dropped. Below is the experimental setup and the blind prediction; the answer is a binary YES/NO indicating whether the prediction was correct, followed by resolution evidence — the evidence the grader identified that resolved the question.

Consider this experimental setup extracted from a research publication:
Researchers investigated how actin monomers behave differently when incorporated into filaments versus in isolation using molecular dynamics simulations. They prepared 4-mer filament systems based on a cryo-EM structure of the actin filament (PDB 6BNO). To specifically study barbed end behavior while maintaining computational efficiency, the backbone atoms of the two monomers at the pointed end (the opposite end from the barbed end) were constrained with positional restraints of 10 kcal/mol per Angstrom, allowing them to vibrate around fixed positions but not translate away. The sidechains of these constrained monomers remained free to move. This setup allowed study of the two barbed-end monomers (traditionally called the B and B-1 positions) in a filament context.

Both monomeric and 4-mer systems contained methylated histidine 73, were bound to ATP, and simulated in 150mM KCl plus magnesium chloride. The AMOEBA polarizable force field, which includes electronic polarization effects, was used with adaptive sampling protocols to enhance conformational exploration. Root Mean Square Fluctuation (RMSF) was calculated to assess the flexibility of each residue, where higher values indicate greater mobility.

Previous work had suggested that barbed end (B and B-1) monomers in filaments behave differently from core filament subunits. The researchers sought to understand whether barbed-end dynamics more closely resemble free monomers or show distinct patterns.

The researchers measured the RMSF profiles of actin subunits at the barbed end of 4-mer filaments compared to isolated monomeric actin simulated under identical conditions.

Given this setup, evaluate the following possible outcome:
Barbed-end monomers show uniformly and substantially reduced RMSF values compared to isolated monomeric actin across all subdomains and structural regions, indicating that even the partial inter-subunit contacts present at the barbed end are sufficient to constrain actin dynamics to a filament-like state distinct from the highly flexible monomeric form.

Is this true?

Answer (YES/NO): NO